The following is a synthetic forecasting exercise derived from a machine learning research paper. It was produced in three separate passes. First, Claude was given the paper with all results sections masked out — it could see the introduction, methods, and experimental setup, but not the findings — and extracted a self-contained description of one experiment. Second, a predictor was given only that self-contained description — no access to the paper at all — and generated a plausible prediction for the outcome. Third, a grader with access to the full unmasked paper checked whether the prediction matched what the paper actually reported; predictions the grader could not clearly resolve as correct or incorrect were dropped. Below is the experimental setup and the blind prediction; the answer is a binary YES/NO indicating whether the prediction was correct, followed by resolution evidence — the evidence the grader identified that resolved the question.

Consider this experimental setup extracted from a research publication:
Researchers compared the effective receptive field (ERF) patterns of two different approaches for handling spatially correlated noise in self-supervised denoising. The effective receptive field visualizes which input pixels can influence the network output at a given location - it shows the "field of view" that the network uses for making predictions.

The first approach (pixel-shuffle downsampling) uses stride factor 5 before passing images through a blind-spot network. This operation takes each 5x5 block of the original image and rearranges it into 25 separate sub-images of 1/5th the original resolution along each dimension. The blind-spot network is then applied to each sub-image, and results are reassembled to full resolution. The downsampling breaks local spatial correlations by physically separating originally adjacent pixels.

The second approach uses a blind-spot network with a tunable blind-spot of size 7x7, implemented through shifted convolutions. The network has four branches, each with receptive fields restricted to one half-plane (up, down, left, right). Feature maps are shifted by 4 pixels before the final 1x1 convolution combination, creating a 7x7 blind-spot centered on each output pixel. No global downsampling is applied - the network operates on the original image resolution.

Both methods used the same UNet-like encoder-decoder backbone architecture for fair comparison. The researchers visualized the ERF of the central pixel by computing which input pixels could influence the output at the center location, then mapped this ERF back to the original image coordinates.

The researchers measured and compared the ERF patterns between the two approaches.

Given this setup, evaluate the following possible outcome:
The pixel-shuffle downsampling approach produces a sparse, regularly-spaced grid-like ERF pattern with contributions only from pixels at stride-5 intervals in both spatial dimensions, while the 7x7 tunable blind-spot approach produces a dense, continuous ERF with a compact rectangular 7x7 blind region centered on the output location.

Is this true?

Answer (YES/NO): YES